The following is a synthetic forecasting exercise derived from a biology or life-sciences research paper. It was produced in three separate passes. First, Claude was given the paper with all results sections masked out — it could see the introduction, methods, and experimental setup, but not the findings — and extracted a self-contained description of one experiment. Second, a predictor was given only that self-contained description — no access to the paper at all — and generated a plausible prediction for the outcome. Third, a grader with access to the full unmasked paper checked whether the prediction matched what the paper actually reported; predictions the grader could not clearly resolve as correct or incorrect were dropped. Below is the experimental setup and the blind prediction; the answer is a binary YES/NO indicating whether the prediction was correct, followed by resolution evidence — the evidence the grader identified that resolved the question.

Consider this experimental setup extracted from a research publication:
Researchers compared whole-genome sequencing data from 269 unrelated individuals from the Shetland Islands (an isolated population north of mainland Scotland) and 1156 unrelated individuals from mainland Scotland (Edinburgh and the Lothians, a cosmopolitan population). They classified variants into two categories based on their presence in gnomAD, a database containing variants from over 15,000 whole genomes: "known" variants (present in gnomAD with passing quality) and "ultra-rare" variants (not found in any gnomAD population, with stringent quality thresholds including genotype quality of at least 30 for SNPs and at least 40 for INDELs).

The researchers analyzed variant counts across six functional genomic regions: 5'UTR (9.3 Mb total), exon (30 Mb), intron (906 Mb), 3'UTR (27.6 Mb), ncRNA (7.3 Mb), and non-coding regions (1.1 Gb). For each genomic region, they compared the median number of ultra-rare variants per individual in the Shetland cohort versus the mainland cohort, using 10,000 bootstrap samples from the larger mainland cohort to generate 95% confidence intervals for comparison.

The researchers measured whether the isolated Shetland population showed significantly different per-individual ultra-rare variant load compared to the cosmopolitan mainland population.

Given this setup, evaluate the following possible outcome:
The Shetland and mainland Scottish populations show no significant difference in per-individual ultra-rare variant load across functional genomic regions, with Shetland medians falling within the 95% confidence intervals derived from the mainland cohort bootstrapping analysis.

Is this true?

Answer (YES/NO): NO